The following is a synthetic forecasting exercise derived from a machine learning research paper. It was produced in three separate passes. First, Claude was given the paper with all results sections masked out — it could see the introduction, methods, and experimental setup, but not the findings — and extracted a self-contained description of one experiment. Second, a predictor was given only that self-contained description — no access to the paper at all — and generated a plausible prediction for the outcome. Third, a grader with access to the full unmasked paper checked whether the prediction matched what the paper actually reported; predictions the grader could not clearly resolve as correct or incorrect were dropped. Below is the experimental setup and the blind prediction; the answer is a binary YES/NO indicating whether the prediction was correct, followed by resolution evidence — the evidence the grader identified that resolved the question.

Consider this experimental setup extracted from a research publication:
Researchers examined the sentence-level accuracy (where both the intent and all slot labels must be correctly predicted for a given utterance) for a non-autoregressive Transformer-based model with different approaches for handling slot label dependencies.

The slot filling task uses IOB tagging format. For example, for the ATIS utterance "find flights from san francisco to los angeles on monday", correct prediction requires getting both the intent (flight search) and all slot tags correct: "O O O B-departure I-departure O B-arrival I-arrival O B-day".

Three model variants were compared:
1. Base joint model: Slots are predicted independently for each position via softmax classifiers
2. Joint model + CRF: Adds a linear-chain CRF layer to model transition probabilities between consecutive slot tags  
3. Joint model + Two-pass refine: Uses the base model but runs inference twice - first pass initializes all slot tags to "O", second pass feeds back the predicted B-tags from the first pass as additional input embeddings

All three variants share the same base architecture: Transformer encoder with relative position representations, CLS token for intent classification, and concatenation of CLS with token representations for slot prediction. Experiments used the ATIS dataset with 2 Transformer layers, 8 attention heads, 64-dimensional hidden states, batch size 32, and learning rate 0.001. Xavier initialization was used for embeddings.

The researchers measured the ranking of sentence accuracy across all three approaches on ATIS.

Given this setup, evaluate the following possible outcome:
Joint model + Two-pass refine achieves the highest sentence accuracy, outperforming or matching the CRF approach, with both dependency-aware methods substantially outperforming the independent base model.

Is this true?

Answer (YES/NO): NO